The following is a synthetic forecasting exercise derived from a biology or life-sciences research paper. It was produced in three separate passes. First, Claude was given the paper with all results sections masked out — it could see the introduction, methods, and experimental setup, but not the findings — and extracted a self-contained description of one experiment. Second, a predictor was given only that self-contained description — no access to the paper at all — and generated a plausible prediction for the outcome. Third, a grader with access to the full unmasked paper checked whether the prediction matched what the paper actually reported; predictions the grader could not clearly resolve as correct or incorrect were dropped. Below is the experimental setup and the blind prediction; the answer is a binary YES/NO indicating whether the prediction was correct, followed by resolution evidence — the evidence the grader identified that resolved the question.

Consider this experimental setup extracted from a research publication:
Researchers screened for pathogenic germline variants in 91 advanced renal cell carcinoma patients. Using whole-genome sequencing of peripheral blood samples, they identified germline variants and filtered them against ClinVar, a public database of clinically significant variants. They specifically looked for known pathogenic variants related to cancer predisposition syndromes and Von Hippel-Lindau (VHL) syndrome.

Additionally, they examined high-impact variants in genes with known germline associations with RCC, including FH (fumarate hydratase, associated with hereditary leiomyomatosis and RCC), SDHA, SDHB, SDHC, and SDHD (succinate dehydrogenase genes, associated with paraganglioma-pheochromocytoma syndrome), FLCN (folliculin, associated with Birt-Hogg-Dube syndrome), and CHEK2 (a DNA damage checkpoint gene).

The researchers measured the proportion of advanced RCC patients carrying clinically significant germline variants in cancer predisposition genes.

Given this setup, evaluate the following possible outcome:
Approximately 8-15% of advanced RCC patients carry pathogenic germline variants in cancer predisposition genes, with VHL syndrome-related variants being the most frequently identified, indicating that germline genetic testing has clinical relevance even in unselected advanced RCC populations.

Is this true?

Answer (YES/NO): NO